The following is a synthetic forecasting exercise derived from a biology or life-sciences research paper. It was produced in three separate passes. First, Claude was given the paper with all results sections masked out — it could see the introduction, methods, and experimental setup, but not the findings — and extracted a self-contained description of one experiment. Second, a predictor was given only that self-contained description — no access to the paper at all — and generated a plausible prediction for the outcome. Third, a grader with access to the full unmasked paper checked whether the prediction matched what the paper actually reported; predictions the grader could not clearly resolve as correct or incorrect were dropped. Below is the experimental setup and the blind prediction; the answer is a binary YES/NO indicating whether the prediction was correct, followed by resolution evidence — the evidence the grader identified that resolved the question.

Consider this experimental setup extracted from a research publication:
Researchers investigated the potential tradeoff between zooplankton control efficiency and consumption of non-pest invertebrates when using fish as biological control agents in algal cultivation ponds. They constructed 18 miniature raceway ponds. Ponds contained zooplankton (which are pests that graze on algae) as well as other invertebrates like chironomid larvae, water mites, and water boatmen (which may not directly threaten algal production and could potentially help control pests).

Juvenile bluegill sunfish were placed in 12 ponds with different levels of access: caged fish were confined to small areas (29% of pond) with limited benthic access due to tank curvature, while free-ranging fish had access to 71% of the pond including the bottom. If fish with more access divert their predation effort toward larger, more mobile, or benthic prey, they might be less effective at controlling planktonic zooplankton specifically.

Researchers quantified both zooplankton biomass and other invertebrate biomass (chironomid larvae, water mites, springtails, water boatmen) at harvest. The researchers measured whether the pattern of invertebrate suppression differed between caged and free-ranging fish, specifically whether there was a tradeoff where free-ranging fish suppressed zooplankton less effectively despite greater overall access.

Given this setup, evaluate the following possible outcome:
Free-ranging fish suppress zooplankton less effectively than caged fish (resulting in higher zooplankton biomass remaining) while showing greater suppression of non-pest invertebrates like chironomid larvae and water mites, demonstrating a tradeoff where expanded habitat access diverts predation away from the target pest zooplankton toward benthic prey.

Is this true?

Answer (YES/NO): NO